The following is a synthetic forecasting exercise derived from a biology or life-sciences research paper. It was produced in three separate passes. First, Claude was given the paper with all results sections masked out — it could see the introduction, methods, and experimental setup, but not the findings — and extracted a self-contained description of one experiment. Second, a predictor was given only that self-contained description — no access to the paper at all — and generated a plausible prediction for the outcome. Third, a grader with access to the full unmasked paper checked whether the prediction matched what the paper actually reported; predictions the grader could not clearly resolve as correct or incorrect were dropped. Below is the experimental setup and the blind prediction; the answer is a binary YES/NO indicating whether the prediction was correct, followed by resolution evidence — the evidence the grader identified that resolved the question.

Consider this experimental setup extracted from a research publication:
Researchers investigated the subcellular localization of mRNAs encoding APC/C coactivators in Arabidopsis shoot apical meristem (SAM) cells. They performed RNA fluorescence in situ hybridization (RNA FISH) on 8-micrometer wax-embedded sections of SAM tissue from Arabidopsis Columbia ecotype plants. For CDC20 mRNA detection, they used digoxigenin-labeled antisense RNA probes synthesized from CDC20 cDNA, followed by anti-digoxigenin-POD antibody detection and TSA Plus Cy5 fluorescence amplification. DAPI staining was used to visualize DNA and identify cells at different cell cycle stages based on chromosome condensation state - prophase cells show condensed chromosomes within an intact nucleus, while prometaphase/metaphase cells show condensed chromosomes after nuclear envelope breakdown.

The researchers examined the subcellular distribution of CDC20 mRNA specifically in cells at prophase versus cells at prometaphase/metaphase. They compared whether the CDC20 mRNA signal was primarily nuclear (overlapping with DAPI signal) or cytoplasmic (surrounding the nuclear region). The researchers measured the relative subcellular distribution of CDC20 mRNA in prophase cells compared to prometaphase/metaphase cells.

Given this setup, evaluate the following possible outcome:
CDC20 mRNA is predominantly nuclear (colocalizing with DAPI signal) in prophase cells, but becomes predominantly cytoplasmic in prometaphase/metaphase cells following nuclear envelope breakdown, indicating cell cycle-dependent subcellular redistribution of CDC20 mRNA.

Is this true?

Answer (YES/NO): YES